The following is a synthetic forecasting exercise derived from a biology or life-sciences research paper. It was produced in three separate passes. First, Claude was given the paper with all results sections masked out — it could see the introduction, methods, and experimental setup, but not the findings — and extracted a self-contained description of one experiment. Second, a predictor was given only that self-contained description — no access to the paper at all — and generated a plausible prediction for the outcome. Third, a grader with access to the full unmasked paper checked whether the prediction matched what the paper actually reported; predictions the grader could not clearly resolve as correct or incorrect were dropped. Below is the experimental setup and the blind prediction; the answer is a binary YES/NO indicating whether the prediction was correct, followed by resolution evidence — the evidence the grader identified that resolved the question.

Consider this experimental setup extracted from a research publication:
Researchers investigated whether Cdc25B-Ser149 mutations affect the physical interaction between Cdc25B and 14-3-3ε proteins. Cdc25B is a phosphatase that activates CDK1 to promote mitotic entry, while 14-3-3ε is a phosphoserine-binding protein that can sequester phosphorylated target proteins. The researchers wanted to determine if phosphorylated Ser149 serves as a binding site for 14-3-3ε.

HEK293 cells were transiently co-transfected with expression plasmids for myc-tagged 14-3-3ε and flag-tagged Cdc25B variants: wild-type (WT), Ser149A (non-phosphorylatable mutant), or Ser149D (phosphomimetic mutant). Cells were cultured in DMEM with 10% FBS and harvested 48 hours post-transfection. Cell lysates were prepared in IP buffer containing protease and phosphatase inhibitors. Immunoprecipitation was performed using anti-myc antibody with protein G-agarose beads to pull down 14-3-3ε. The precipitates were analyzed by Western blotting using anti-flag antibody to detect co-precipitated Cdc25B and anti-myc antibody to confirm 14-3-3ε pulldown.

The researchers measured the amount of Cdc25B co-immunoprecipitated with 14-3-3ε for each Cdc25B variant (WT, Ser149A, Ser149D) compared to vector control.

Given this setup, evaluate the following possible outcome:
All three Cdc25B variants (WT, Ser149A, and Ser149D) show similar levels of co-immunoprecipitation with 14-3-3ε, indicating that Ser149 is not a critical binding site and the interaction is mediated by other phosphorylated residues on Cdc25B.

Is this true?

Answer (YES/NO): NO